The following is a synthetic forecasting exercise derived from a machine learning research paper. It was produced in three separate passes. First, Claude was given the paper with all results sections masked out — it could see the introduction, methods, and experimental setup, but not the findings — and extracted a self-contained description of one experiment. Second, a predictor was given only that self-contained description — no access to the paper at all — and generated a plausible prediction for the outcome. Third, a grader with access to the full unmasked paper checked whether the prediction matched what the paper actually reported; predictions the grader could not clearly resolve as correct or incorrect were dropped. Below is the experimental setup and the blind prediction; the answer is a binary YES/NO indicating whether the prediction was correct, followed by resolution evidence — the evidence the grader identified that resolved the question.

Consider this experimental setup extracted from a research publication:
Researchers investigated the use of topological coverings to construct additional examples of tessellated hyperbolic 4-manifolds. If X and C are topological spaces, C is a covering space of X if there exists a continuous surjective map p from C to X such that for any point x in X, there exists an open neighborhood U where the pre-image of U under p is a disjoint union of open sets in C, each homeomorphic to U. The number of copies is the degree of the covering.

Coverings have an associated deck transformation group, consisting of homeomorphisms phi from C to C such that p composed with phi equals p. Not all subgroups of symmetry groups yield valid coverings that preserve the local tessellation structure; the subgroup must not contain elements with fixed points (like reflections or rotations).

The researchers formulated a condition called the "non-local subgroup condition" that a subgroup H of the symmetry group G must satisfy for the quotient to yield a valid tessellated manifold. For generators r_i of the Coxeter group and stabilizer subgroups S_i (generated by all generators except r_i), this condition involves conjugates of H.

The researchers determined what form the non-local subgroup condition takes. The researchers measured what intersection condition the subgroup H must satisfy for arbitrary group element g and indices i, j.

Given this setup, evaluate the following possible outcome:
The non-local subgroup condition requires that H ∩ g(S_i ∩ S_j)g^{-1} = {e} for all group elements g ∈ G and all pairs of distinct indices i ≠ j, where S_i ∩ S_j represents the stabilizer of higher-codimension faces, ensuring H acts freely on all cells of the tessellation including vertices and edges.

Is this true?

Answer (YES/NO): NO